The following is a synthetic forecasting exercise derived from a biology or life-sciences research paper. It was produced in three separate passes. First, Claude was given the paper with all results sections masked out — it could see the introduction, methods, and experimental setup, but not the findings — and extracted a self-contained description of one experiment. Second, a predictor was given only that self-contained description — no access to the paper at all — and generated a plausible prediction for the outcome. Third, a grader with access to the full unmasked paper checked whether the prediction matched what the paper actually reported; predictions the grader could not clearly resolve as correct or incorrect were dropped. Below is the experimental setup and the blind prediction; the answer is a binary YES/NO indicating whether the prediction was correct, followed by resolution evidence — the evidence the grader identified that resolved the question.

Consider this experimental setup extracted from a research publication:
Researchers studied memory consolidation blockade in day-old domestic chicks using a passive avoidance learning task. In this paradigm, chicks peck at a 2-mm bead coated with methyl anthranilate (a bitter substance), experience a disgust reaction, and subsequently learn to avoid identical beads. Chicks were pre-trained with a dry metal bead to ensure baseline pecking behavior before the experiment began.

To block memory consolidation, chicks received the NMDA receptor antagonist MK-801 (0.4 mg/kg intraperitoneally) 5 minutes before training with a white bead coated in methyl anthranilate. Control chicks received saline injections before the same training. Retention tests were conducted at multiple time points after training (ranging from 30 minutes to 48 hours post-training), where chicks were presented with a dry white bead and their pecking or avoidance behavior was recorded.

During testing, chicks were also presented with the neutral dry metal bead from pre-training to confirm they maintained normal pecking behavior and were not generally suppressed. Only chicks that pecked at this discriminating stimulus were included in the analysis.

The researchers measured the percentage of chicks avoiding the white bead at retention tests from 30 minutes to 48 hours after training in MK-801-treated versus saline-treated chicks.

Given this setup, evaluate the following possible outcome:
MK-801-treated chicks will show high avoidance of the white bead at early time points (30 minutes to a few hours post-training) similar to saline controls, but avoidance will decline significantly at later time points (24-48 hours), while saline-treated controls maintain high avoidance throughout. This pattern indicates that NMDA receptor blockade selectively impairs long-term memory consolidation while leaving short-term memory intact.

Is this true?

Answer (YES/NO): NO